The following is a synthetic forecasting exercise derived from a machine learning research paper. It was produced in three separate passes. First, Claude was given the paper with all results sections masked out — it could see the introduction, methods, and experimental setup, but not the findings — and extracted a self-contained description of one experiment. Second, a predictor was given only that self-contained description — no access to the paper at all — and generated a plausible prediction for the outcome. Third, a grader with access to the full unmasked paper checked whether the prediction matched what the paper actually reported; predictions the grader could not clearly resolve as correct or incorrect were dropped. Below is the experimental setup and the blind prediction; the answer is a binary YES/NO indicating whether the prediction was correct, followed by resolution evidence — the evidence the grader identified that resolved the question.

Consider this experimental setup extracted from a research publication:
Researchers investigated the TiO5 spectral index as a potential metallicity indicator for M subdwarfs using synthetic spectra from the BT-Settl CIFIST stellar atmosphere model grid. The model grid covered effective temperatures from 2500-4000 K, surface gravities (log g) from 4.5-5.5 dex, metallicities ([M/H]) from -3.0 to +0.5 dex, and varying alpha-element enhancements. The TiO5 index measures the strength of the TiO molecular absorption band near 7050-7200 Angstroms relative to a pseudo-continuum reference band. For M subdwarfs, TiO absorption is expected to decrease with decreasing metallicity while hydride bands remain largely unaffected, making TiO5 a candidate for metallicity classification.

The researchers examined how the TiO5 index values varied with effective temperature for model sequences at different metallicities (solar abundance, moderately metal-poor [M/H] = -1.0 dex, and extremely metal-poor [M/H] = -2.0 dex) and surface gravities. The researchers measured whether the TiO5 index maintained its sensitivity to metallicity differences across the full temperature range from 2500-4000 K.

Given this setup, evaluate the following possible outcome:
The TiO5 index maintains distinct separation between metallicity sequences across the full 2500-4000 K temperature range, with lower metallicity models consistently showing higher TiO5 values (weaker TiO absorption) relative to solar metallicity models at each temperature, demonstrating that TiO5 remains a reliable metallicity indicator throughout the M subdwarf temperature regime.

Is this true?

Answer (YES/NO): NO